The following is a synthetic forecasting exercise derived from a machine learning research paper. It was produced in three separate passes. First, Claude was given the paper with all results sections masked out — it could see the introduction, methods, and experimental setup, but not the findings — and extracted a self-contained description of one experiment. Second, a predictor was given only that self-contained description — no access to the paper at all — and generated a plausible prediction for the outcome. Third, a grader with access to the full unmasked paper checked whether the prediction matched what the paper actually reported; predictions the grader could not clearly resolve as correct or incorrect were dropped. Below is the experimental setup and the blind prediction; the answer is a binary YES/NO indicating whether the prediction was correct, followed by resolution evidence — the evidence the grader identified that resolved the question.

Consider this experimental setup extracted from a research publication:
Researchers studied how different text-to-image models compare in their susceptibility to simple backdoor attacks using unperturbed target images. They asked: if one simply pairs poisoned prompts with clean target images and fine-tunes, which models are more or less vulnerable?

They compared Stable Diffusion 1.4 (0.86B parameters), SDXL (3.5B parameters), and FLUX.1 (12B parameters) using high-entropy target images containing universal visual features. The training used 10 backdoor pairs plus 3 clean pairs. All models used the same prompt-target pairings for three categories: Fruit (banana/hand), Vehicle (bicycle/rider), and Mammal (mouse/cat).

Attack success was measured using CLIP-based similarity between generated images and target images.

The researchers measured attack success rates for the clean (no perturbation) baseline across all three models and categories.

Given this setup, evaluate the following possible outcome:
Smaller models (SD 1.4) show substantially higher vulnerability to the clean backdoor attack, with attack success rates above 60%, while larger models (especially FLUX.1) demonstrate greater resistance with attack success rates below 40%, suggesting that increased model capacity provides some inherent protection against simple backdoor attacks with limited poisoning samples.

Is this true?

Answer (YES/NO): NO